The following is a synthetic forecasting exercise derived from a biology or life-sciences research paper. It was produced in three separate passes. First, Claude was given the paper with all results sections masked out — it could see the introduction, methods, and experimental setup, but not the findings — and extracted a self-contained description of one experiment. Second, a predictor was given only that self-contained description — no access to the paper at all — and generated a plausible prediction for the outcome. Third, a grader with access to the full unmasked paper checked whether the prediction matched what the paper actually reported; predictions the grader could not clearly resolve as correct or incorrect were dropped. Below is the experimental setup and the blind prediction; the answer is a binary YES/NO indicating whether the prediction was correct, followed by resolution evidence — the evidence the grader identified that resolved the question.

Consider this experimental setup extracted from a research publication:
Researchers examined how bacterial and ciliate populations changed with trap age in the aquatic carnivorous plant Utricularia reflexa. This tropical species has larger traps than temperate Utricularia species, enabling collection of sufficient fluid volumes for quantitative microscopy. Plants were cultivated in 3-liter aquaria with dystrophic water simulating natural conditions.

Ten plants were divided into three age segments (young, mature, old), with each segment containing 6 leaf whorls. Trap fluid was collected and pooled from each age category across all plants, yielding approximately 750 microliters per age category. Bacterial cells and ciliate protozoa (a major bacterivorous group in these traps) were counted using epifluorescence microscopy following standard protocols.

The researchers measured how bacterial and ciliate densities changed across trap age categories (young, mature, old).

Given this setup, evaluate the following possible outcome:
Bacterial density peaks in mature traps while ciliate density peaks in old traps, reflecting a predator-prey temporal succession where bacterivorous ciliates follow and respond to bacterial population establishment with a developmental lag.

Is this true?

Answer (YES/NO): NO